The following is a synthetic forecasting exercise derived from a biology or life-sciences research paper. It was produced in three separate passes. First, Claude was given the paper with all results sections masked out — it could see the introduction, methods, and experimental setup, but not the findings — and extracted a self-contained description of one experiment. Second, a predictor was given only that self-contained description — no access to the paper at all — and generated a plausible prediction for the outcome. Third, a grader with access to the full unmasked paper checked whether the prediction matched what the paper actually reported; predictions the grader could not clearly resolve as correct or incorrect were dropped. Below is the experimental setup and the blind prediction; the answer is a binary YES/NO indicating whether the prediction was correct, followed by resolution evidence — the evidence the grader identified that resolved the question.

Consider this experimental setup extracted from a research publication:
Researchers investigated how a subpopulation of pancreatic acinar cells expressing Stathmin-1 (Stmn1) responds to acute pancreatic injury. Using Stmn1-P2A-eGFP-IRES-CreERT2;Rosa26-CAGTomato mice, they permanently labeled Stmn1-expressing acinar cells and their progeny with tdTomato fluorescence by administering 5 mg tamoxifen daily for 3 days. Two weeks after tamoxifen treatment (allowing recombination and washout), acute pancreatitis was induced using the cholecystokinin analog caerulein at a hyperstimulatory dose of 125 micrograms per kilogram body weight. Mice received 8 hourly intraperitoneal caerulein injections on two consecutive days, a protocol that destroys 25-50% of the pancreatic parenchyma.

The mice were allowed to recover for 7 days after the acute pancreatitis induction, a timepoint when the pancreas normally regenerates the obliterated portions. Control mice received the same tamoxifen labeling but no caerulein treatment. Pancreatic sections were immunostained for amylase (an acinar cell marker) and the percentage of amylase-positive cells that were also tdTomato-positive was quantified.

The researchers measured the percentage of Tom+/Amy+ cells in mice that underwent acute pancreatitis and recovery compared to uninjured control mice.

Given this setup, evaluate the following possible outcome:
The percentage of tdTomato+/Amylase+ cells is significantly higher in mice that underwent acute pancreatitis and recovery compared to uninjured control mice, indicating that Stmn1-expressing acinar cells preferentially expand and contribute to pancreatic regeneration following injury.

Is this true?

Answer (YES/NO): YES